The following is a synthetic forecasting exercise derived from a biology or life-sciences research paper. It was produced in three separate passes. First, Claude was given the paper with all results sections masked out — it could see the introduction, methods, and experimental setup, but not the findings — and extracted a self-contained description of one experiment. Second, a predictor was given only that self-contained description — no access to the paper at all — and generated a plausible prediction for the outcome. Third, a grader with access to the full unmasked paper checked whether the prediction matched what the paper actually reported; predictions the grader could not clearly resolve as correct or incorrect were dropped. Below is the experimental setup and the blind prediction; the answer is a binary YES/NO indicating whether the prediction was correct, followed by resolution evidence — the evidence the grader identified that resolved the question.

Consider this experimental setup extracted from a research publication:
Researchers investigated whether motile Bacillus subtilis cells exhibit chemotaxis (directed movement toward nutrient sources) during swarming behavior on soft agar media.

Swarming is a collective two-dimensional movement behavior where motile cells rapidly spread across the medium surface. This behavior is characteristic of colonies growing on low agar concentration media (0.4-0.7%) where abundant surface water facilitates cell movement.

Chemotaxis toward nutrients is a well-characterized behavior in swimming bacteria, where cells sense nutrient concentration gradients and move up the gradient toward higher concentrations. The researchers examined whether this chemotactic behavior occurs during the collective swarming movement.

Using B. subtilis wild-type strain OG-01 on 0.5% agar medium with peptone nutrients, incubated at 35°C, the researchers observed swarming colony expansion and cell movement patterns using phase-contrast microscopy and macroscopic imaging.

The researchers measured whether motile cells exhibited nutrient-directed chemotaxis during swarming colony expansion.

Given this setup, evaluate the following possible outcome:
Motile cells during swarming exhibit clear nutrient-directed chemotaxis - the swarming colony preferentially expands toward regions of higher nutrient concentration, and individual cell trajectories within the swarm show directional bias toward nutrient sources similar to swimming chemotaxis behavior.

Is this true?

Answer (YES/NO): NO